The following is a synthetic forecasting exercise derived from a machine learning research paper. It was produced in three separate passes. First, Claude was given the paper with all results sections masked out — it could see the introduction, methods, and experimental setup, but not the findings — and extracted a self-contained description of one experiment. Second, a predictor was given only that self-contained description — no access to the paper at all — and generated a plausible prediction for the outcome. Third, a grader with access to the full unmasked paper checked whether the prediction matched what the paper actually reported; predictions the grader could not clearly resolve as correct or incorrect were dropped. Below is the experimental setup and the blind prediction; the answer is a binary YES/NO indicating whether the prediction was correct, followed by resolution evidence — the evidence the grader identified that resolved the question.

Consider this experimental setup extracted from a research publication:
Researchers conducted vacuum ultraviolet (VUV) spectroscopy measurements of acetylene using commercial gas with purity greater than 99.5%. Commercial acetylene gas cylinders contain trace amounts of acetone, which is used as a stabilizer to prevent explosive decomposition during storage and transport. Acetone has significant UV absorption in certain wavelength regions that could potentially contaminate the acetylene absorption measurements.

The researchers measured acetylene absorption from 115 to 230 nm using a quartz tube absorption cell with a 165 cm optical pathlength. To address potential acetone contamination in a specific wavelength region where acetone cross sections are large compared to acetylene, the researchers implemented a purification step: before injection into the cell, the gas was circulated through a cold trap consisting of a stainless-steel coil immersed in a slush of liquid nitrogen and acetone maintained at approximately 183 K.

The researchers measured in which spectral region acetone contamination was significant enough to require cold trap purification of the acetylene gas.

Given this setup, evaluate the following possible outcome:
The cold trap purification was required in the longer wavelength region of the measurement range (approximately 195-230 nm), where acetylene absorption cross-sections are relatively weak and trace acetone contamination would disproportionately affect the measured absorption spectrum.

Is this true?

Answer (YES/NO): NO